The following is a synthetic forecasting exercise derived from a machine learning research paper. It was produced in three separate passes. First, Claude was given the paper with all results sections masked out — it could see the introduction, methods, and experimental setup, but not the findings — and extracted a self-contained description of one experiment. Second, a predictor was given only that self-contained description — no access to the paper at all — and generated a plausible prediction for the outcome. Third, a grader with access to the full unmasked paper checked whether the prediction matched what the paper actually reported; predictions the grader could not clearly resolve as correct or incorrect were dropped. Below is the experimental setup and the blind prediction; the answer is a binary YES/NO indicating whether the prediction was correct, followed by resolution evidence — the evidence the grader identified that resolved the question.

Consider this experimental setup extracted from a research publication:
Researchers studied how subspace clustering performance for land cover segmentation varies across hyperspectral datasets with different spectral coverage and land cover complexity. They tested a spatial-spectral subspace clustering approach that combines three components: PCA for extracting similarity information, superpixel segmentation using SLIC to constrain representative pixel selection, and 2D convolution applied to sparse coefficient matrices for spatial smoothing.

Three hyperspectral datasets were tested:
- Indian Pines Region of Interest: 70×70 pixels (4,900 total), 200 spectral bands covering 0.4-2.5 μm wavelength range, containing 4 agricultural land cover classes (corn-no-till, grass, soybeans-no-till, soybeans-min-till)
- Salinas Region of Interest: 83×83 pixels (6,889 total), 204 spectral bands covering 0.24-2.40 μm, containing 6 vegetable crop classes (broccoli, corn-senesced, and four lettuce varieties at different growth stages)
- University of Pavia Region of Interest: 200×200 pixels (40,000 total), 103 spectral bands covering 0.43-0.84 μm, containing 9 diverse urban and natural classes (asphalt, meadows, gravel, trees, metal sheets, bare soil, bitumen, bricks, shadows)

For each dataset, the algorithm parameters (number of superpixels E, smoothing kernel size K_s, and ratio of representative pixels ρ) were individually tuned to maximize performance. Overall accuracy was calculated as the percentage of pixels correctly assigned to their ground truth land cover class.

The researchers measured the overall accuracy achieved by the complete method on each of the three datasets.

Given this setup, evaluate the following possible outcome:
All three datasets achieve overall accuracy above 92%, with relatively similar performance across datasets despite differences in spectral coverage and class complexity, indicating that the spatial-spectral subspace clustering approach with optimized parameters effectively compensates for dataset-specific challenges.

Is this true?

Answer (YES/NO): NO